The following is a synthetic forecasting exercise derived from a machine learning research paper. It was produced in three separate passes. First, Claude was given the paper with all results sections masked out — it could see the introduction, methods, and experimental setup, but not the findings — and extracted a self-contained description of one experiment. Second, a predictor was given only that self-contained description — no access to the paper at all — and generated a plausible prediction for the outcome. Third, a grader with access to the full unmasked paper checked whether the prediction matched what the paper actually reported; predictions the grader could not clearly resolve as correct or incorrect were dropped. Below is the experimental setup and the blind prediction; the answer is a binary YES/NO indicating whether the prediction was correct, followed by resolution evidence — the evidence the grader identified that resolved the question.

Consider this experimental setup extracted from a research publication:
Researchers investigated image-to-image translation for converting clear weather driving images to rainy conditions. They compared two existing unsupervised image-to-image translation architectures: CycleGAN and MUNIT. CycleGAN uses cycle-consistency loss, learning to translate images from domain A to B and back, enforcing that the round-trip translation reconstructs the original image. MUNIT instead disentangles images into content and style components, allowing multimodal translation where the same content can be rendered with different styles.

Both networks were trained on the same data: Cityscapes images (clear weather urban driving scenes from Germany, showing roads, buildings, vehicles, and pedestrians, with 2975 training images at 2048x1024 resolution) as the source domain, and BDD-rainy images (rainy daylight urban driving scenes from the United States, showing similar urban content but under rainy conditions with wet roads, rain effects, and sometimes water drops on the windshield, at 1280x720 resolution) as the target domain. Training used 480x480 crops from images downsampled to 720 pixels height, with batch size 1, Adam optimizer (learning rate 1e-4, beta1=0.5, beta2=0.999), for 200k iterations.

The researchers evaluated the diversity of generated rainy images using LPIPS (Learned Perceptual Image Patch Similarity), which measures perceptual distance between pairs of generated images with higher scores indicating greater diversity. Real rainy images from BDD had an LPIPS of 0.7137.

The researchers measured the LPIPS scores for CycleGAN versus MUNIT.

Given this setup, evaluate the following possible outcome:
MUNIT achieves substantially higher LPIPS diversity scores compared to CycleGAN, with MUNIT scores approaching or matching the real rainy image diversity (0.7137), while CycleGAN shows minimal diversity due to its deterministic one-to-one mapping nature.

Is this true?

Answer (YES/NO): NO